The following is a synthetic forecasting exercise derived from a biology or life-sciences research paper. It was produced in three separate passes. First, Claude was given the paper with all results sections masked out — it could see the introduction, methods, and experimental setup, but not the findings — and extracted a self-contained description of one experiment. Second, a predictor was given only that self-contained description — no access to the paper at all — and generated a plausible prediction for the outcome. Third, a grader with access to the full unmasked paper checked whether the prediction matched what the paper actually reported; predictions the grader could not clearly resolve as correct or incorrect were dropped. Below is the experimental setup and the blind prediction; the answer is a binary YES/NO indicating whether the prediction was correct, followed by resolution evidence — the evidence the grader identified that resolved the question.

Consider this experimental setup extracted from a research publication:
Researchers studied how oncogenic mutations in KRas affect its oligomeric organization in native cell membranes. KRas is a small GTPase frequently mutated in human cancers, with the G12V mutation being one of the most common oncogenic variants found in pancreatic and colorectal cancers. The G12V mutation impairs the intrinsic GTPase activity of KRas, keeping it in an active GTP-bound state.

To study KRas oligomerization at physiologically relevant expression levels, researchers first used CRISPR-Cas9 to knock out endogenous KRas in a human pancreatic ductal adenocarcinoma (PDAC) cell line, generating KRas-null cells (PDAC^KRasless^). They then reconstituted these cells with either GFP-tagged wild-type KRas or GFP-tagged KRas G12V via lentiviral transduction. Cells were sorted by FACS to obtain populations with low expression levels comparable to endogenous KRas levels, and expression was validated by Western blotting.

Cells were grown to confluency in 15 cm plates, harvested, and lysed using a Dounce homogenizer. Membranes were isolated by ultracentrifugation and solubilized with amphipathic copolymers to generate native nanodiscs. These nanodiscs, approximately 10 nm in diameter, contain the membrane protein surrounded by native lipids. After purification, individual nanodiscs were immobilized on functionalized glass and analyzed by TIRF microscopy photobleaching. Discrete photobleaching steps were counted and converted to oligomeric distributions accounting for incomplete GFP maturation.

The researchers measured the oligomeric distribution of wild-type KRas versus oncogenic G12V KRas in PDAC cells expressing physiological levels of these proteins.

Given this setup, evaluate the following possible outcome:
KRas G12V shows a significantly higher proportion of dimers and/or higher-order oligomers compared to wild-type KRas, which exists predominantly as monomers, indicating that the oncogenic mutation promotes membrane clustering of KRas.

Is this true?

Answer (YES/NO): NO